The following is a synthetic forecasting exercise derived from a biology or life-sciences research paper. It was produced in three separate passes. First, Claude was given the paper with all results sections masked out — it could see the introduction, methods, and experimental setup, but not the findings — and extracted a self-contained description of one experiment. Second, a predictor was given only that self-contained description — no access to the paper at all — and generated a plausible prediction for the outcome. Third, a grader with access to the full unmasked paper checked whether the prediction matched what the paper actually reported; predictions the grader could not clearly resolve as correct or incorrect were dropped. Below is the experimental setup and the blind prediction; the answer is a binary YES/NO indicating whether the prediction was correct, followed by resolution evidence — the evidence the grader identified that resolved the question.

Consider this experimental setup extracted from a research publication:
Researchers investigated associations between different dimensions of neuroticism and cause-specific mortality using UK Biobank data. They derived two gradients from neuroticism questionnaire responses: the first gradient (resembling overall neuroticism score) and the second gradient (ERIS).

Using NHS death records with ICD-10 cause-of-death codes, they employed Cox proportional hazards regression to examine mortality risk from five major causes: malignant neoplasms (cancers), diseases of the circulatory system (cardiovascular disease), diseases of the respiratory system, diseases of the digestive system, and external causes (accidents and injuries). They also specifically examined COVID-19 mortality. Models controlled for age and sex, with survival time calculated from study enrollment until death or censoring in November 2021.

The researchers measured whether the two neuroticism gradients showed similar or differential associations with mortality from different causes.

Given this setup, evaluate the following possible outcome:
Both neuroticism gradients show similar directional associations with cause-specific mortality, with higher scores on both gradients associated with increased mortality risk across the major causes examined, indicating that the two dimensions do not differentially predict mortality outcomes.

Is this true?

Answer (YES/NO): NO